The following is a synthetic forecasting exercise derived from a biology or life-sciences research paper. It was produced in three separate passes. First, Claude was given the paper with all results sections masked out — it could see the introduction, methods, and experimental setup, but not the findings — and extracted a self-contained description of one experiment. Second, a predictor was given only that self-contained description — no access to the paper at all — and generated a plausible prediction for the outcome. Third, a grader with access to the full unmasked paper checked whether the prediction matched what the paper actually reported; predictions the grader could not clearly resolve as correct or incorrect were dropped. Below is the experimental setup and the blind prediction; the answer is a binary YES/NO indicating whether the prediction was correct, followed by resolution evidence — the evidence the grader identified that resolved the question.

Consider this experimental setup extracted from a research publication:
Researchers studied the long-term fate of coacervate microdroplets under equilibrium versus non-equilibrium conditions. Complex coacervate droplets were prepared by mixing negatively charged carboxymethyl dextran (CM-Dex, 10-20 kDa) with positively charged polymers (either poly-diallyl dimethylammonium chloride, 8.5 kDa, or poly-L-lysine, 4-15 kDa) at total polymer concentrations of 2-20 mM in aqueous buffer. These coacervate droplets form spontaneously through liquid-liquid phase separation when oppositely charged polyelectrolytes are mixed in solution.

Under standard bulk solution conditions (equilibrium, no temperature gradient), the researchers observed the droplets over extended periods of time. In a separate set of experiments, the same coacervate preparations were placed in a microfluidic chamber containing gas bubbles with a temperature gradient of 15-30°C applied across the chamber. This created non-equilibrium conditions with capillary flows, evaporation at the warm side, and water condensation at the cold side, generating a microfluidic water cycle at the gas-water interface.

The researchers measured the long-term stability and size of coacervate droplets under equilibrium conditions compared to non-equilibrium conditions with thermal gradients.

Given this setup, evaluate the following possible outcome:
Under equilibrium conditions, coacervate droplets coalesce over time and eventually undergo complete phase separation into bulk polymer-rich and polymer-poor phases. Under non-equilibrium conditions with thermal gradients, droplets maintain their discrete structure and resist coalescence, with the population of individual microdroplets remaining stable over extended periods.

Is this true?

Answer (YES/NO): NO